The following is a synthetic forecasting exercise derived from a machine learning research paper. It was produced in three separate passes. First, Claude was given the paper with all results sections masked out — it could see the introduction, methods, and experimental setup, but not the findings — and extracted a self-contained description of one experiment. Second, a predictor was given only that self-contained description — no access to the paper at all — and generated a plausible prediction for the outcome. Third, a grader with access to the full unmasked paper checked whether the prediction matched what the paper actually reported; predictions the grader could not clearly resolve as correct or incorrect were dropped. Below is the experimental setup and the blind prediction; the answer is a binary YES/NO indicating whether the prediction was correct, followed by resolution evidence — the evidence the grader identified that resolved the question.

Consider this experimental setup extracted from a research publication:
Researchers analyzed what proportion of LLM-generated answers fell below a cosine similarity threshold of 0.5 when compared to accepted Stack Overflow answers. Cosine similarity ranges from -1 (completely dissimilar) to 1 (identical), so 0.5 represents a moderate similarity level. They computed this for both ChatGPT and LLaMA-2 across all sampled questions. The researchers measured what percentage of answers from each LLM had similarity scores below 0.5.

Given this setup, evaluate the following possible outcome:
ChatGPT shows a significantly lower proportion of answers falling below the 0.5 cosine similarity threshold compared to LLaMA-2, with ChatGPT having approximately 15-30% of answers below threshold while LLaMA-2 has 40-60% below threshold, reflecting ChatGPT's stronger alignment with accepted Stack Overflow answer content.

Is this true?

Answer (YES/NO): NO